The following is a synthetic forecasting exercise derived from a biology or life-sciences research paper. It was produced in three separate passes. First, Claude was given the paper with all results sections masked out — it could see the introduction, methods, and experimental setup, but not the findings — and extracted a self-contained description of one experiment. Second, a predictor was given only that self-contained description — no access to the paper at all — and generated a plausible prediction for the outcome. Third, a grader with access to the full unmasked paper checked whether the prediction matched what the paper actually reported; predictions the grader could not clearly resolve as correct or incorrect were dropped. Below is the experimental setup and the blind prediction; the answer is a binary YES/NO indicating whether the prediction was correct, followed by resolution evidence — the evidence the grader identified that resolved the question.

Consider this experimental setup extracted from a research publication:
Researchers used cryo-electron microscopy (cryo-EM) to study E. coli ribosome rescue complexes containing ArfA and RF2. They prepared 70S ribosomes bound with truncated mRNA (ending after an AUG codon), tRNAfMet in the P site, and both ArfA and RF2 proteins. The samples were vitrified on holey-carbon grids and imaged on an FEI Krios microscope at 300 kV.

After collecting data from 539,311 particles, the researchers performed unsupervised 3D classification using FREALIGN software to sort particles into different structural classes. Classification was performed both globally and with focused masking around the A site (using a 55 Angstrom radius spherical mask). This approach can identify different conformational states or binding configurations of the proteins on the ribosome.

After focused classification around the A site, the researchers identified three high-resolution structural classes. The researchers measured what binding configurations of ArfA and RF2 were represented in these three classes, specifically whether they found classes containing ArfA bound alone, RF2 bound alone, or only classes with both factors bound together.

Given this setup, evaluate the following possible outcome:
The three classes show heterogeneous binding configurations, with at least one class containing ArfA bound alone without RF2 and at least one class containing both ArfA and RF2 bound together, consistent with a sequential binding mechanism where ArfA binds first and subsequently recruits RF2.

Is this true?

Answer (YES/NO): NO